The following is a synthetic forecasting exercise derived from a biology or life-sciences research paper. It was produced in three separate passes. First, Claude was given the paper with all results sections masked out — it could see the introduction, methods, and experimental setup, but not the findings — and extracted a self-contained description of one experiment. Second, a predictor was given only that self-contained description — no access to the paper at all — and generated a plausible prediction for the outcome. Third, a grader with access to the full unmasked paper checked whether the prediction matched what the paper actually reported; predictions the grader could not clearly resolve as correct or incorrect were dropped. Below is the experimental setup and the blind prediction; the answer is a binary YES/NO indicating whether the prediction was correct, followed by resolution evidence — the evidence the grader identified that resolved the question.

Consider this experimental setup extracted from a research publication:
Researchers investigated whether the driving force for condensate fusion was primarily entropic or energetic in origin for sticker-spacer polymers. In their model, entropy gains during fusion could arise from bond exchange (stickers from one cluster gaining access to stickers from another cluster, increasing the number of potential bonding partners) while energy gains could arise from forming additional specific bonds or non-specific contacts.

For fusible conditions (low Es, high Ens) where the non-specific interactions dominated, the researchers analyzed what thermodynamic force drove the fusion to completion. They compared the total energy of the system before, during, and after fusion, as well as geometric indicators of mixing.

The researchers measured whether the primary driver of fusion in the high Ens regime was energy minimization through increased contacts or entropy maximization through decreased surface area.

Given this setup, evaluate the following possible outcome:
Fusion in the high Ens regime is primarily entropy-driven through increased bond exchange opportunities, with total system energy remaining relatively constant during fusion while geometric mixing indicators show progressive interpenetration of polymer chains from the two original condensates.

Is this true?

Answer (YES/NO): NO